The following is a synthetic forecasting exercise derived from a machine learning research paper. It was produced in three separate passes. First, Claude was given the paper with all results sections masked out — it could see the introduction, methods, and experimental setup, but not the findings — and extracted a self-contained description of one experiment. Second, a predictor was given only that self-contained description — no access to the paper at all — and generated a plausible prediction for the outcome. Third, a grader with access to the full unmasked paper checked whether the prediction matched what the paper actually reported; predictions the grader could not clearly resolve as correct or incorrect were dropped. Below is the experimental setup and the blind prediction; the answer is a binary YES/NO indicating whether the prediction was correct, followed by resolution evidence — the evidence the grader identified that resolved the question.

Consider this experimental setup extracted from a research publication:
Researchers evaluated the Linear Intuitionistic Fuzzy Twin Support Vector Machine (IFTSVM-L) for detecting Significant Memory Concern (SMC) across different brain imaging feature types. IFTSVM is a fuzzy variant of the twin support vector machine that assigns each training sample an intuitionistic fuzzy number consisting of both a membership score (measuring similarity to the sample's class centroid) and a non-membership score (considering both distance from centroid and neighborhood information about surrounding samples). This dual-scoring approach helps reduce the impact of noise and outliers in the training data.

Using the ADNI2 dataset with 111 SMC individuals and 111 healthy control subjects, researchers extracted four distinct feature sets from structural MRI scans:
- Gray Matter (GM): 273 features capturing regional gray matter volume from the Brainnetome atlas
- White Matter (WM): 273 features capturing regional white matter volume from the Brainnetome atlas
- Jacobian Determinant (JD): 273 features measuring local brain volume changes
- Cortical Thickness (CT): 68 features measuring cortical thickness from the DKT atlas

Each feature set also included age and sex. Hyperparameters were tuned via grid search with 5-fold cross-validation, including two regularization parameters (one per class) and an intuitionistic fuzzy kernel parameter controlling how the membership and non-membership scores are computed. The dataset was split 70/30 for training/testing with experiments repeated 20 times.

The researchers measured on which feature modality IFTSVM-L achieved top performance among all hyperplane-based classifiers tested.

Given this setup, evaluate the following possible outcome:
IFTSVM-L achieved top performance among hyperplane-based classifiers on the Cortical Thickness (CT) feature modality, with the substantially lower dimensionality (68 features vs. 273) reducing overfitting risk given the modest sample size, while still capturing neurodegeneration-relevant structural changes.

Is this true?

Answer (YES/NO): NO